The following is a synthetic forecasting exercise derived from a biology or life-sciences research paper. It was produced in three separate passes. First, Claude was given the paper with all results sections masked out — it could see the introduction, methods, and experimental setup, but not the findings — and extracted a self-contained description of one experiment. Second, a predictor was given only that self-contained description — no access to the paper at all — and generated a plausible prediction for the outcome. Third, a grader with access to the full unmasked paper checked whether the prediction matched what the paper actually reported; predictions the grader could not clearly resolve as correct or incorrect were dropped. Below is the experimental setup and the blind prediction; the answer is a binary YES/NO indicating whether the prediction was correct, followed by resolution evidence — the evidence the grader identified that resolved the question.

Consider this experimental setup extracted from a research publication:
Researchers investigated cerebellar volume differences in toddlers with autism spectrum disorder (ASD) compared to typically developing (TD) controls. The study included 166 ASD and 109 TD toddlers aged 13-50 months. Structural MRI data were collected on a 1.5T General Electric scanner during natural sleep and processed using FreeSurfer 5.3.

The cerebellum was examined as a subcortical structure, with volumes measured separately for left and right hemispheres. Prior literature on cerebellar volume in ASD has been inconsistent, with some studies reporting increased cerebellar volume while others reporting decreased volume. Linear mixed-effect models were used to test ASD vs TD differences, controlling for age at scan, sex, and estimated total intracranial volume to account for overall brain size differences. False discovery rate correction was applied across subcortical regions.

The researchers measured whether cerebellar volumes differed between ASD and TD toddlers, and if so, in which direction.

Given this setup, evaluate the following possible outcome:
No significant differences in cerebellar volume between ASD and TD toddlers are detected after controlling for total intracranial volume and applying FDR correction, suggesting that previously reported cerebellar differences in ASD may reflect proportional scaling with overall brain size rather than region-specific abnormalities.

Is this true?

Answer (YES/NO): NO